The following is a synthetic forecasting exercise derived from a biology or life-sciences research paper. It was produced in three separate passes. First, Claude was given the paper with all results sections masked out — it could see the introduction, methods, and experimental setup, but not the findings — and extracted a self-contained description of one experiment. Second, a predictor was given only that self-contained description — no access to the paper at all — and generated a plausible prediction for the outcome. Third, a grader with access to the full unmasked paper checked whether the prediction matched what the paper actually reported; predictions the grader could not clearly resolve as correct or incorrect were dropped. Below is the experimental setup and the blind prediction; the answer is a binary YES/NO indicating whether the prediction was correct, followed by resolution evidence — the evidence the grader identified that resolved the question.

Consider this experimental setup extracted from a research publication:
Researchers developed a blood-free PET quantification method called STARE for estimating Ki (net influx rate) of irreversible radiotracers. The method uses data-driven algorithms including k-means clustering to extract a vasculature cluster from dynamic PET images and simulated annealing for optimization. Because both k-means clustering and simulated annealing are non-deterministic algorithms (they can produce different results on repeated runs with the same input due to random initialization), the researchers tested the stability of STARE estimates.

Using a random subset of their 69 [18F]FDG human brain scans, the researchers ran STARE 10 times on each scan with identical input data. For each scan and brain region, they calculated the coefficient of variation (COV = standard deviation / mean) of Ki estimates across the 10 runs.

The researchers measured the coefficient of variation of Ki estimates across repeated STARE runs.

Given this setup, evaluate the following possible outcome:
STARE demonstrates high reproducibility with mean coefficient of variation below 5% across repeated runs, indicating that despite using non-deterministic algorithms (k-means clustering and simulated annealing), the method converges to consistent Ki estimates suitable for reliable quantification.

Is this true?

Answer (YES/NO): NO